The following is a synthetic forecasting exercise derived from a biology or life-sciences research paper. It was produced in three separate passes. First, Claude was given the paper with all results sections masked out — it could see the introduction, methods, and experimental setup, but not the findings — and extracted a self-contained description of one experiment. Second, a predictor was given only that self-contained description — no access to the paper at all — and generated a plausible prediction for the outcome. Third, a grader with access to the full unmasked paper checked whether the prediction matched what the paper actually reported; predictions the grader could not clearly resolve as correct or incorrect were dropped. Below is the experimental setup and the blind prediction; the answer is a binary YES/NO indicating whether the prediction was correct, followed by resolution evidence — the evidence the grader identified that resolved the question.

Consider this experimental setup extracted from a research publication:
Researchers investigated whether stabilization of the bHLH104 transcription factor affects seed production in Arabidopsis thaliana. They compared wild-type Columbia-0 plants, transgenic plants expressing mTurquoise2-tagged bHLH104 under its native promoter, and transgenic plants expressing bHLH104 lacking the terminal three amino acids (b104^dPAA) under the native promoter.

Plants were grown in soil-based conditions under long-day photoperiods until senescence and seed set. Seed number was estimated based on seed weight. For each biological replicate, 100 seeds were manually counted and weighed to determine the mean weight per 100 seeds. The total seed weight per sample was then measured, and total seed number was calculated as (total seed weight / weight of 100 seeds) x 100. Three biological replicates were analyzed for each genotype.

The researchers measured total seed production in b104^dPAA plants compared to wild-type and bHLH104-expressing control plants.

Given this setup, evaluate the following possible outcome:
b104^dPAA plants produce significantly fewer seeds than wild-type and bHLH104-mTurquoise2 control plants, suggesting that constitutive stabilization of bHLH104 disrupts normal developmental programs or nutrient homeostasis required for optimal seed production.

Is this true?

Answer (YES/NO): YES